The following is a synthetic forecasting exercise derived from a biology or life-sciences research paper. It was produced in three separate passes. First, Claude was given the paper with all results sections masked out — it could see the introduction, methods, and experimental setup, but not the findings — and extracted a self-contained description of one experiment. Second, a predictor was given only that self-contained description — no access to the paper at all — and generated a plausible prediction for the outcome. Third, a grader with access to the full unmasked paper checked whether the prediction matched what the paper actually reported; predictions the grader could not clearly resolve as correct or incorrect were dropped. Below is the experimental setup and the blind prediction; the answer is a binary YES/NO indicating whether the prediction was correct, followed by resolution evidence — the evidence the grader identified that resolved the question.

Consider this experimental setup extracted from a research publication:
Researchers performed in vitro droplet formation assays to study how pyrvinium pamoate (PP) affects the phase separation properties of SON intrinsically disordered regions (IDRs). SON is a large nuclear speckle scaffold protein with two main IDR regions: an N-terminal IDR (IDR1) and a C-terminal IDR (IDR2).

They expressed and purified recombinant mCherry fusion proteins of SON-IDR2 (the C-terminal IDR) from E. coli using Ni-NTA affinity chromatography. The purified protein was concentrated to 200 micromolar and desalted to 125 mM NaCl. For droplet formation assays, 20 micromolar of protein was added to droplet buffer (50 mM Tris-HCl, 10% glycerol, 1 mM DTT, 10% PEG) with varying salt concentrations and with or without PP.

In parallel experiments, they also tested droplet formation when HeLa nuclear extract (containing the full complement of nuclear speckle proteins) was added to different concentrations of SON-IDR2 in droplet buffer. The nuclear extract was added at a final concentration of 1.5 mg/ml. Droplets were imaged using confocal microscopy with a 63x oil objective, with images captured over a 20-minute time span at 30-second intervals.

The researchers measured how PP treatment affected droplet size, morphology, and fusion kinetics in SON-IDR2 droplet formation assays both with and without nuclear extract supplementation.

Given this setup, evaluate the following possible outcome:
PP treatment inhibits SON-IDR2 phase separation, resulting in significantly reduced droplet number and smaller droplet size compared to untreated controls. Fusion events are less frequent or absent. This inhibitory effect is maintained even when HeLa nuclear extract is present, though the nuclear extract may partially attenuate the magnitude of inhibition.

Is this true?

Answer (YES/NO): NO